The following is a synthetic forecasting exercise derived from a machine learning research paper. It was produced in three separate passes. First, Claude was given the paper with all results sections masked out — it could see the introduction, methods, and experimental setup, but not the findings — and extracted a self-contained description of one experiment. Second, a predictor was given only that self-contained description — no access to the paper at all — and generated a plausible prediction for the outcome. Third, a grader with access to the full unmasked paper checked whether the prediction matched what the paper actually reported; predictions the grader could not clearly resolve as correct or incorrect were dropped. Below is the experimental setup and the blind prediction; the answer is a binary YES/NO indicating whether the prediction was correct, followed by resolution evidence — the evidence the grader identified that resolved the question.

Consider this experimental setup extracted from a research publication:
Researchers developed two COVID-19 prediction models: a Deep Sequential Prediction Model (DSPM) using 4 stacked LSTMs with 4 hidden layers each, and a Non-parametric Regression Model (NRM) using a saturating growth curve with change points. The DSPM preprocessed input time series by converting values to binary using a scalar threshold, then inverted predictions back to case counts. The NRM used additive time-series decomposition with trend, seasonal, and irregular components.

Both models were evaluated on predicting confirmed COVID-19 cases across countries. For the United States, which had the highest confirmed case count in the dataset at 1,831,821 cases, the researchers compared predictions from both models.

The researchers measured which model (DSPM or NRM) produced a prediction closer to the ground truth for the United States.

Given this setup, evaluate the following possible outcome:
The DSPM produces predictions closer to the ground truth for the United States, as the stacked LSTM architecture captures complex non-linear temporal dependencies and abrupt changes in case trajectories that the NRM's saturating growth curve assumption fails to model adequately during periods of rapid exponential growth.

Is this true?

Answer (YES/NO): NO